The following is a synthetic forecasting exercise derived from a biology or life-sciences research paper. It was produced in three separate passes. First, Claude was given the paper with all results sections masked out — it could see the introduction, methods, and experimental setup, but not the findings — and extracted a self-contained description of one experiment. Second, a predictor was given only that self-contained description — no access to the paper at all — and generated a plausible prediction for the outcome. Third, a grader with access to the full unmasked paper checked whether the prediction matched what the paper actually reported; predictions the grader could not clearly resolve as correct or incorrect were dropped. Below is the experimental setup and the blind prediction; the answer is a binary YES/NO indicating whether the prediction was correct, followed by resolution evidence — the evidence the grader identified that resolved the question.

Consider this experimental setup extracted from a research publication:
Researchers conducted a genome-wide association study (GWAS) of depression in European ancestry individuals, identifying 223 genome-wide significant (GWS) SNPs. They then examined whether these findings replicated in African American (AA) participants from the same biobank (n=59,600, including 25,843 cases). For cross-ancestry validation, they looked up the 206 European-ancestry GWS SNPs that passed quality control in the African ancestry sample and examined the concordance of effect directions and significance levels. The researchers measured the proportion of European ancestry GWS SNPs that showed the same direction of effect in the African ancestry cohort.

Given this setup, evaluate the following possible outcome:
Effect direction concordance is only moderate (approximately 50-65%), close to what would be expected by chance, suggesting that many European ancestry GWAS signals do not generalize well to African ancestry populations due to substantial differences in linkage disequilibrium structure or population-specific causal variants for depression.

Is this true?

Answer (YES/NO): NO